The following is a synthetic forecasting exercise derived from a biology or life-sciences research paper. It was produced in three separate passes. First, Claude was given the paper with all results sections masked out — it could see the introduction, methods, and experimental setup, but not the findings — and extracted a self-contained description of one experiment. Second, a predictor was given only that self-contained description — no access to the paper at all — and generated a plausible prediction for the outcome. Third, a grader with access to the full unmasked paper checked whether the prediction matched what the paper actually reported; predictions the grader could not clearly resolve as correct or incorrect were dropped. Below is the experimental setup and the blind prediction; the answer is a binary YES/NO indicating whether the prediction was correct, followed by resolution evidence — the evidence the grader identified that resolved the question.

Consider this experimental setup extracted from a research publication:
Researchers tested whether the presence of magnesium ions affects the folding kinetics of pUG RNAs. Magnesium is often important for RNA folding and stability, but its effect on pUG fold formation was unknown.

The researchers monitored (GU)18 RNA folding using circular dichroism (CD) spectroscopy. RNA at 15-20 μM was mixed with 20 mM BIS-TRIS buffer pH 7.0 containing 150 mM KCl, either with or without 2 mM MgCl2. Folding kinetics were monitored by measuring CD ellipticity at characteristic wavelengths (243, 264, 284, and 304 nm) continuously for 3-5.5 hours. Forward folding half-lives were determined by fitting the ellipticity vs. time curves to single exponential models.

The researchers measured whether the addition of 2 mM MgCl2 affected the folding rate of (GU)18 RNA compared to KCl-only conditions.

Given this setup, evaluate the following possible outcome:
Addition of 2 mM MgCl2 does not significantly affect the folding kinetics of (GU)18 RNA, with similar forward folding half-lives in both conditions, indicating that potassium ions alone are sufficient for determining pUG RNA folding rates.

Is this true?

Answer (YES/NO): NO